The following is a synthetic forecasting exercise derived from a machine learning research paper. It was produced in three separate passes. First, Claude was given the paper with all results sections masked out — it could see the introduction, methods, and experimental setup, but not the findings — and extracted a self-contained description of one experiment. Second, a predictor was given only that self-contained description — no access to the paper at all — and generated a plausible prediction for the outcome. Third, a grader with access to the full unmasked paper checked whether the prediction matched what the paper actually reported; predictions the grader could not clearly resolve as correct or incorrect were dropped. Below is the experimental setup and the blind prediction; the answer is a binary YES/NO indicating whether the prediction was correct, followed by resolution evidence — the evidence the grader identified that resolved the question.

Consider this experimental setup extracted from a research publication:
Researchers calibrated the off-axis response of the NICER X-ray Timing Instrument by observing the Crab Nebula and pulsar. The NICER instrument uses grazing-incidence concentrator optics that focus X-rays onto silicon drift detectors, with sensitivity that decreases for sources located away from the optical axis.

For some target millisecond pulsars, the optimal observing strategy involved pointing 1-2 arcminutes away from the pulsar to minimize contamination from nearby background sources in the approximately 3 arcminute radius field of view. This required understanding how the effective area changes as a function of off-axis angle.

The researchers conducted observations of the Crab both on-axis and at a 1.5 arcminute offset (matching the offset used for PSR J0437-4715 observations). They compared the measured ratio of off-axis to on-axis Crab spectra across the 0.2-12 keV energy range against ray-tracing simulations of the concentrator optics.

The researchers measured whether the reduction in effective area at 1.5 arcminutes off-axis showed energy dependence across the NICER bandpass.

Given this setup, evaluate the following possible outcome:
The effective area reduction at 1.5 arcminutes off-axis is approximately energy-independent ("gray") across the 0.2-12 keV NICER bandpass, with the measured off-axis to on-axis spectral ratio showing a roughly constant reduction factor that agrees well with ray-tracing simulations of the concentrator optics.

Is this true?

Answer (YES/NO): YES